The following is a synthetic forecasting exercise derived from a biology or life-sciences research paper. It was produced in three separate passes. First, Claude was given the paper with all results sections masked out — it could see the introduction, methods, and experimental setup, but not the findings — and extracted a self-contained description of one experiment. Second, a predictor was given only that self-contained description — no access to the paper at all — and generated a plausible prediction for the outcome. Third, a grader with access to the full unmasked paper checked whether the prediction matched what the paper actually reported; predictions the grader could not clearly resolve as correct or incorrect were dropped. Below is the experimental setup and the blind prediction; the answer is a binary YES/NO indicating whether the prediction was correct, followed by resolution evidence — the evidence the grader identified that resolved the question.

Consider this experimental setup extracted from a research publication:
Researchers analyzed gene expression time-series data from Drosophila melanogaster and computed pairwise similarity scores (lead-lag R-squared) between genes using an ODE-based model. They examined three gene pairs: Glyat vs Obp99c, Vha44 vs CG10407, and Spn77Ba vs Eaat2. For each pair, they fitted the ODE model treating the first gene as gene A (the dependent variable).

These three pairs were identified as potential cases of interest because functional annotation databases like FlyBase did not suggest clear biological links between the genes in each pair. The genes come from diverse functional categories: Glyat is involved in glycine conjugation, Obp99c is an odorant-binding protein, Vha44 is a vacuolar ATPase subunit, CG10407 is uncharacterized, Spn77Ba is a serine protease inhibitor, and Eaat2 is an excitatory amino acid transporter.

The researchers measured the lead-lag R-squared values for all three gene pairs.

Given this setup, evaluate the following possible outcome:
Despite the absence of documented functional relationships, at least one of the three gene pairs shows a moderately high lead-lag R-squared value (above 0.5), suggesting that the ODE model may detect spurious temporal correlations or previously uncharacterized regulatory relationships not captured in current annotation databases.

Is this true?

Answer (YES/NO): YES